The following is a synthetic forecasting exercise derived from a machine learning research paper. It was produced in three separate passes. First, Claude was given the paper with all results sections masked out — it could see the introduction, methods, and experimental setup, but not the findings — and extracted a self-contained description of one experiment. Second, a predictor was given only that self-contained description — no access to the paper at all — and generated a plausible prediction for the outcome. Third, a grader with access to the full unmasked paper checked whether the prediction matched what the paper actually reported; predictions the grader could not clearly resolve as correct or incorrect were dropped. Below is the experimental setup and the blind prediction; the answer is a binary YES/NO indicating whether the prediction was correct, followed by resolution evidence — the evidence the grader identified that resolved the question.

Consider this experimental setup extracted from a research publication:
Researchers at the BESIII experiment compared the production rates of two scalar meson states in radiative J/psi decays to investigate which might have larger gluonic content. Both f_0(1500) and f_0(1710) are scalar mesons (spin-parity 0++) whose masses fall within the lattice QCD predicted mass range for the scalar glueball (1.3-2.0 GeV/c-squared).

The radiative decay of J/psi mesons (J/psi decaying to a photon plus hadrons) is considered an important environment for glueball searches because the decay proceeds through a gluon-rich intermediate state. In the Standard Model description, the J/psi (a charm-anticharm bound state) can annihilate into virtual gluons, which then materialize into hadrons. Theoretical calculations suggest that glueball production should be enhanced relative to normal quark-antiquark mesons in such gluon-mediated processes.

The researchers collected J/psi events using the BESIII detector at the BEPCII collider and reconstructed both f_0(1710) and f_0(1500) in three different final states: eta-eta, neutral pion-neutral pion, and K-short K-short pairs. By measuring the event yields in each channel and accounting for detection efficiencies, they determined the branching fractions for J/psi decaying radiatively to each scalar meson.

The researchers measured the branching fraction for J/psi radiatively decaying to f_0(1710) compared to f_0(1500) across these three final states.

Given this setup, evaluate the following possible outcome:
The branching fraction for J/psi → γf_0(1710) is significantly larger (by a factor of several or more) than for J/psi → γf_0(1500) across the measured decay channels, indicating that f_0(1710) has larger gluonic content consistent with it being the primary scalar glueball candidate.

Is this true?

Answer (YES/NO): YES